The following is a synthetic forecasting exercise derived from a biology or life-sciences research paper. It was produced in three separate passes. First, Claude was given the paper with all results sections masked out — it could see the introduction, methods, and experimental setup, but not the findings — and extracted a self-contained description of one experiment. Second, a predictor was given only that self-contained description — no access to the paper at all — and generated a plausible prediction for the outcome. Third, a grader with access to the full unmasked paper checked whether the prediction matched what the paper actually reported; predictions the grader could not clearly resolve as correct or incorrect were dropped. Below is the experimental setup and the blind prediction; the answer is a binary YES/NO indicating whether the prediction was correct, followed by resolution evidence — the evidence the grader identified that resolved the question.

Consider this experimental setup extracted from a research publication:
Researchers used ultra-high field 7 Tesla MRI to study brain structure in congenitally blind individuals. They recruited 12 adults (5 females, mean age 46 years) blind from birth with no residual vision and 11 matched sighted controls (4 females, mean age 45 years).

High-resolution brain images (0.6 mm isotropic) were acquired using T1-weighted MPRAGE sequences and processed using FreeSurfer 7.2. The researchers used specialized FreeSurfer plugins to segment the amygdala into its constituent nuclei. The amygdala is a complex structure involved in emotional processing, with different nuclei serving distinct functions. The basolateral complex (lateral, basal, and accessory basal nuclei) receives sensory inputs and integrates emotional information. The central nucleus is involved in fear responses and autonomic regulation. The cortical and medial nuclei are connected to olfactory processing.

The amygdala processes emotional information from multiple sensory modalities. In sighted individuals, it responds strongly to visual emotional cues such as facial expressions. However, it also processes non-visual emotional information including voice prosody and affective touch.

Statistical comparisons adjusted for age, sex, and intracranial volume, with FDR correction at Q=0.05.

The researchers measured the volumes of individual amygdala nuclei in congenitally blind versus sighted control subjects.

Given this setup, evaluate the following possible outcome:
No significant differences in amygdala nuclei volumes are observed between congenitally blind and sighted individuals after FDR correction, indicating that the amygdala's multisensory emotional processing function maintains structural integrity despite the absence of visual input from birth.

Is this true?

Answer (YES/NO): YES